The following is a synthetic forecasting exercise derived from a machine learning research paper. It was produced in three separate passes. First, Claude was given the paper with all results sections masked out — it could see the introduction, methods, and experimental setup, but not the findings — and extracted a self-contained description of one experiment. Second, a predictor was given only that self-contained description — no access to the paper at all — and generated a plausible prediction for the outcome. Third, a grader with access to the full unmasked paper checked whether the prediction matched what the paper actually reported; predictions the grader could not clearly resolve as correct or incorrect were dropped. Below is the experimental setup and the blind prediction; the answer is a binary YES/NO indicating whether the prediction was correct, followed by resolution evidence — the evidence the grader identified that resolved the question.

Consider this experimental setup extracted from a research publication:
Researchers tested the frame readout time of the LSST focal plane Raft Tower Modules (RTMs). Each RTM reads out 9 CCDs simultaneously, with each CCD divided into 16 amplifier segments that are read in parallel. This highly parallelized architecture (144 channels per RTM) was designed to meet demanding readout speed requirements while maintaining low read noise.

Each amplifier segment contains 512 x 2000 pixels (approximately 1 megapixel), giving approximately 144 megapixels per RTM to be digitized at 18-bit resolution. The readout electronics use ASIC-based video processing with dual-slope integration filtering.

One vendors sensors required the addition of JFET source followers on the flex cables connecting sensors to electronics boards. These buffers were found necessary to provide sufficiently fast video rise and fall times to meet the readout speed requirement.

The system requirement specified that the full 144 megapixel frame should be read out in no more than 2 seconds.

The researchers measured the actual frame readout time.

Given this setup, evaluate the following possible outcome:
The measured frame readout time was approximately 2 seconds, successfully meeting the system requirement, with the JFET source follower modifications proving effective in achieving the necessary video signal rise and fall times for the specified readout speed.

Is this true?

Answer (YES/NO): YES